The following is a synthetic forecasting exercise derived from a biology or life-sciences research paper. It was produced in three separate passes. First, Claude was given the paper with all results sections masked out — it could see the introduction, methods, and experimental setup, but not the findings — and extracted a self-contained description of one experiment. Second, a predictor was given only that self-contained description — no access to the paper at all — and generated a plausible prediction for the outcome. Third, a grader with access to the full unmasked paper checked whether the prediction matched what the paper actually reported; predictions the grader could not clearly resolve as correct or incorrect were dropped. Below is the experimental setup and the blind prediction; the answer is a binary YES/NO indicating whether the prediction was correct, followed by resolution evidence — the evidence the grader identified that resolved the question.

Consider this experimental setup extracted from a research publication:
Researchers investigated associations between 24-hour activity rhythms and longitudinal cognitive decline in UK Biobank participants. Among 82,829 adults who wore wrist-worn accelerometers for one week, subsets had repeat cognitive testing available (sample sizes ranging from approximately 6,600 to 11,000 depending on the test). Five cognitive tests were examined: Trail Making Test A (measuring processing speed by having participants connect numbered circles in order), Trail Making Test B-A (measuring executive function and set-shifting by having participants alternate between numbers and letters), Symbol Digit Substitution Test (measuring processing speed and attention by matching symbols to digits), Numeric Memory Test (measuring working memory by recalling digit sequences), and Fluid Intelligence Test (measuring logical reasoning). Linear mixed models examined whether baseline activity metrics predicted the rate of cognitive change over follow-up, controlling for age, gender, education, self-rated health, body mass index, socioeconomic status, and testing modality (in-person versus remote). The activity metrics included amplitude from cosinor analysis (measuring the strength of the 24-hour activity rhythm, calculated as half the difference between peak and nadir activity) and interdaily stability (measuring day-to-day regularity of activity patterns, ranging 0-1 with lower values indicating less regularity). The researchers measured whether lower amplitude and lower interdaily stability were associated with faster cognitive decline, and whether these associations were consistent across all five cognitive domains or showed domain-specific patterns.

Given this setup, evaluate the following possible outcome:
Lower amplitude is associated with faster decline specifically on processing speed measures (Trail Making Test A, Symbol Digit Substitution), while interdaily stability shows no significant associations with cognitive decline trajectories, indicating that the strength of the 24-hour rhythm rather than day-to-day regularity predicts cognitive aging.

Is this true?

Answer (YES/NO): NO